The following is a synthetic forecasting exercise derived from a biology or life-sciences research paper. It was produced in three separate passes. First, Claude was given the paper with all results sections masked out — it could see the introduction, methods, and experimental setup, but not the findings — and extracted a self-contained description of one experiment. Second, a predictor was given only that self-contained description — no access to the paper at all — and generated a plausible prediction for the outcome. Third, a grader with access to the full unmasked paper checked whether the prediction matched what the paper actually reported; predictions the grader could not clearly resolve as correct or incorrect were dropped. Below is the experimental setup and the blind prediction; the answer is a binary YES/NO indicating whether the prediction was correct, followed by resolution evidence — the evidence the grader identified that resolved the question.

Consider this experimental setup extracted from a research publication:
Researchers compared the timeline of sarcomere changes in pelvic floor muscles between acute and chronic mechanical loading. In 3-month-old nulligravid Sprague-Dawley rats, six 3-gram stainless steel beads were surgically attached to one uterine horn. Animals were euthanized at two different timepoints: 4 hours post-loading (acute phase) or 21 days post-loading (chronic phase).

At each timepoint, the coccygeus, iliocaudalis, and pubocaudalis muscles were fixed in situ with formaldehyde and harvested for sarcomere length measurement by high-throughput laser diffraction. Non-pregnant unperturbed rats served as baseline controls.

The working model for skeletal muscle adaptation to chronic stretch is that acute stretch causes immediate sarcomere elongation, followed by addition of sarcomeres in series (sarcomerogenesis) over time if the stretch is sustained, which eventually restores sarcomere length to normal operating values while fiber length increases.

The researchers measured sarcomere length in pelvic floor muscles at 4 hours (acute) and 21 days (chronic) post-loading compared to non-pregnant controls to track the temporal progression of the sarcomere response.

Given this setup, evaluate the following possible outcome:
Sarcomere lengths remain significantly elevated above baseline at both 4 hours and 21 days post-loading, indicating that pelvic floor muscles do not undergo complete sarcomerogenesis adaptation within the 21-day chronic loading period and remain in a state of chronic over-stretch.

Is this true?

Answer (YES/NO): NO